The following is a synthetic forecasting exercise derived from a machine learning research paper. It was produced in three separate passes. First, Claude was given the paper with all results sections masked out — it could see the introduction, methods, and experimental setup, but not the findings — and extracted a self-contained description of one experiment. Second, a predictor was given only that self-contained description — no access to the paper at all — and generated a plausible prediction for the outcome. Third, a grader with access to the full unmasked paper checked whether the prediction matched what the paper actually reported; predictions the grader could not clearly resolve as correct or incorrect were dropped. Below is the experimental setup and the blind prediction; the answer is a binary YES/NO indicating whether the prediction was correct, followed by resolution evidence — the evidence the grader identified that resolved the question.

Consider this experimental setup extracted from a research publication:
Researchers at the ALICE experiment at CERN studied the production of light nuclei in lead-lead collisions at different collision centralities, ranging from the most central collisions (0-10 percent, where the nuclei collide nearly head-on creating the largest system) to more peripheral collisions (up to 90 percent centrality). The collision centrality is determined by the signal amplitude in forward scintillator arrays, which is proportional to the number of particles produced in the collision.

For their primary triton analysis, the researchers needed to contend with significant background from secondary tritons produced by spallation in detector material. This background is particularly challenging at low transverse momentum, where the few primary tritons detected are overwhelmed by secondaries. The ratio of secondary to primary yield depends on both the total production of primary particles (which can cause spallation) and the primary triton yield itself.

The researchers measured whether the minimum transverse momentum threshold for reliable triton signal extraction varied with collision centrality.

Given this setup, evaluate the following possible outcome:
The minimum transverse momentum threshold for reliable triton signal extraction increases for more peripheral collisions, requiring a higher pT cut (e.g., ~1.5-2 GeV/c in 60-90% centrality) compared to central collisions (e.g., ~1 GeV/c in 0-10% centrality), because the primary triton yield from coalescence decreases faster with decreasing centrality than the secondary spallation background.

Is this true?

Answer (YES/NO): NO